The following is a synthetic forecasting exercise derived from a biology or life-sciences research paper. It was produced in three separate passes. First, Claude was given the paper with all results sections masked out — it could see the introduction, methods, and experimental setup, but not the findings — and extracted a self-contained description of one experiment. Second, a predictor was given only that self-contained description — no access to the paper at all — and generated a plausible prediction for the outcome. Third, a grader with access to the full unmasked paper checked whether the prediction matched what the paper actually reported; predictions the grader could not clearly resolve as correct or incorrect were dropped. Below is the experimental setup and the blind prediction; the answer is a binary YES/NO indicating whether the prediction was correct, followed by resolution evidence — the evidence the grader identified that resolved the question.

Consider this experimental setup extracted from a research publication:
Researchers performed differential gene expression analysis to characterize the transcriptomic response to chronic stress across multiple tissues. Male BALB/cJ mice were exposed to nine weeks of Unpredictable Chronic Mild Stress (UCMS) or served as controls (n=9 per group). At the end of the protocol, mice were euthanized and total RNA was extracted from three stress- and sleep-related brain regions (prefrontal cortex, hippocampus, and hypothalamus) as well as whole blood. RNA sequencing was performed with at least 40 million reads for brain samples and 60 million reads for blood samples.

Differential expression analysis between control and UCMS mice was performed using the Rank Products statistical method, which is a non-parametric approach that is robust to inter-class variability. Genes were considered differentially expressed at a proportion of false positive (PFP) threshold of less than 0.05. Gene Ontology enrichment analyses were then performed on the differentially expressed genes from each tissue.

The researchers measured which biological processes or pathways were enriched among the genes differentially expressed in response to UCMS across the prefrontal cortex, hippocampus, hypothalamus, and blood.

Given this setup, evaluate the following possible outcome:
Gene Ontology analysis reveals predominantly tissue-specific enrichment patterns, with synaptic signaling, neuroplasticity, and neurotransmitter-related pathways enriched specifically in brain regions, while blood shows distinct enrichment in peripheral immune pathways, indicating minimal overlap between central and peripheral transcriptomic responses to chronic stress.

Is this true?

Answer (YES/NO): NO